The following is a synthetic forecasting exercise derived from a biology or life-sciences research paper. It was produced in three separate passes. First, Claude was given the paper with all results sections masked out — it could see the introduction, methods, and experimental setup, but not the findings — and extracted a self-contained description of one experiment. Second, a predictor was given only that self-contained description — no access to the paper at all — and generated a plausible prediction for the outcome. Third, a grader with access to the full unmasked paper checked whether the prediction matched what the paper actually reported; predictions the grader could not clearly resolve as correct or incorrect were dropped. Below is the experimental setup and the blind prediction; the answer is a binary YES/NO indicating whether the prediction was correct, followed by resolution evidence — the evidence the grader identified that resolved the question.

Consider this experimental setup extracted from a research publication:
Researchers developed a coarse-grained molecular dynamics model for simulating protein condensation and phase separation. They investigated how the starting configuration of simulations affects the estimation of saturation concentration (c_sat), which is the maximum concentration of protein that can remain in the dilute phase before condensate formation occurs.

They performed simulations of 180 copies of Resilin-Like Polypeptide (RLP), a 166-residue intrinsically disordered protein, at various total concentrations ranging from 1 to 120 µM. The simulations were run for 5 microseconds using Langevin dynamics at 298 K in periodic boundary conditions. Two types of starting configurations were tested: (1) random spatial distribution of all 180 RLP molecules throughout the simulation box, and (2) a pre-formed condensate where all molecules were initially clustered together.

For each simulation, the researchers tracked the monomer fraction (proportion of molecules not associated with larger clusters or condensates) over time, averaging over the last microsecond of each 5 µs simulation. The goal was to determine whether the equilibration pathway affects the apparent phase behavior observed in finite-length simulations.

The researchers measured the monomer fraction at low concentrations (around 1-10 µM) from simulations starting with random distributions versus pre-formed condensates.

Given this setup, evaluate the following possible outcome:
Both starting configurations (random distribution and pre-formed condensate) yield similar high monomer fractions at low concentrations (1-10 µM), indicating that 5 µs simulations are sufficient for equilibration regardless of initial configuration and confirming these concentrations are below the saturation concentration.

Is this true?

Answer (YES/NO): NO